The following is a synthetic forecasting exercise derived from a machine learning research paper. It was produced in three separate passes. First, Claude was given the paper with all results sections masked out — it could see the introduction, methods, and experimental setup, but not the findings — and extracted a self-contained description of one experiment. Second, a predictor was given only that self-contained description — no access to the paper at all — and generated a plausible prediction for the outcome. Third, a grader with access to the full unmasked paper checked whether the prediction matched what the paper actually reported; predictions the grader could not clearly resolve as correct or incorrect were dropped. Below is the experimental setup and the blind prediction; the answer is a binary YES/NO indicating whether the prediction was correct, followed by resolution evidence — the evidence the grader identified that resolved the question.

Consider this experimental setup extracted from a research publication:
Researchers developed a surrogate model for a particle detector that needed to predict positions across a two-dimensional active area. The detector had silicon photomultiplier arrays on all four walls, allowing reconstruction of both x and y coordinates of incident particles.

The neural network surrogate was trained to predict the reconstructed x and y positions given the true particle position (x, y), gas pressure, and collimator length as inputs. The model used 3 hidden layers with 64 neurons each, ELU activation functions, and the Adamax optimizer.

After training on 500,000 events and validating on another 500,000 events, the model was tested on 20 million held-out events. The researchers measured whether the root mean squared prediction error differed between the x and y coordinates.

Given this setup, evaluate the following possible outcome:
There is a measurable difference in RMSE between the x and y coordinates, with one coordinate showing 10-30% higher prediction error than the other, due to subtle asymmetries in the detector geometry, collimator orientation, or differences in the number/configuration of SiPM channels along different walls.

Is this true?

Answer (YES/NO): NO